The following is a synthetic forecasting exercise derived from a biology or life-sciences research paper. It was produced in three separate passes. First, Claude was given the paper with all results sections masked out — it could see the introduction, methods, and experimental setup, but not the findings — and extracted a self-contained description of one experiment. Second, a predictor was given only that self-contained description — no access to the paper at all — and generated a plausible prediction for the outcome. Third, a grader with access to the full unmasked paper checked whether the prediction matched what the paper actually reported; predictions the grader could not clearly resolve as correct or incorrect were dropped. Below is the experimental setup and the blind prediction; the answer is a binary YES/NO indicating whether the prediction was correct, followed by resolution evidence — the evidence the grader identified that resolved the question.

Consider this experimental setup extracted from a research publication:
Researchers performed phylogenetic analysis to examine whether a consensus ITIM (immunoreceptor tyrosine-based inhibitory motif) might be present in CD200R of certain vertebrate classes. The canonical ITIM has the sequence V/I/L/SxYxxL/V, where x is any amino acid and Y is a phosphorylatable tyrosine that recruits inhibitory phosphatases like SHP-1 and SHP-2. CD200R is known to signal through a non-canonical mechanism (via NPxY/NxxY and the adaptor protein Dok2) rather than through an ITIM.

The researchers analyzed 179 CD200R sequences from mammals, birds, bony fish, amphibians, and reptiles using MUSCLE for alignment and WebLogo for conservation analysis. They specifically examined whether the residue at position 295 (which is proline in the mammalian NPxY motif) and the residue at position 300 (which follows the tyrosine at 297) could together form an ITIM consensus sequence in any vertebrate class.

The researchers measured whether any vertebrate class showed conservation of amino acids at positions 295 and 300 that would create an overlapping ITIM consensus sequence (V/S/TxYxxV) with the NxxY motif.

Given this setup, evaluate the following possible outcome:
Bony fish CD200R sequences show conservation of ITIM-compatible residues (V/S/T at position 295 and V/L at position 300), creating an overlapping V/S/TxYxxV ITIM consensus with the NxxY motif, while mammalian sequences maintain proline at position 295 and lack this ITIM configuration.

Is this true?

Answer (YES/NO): NO